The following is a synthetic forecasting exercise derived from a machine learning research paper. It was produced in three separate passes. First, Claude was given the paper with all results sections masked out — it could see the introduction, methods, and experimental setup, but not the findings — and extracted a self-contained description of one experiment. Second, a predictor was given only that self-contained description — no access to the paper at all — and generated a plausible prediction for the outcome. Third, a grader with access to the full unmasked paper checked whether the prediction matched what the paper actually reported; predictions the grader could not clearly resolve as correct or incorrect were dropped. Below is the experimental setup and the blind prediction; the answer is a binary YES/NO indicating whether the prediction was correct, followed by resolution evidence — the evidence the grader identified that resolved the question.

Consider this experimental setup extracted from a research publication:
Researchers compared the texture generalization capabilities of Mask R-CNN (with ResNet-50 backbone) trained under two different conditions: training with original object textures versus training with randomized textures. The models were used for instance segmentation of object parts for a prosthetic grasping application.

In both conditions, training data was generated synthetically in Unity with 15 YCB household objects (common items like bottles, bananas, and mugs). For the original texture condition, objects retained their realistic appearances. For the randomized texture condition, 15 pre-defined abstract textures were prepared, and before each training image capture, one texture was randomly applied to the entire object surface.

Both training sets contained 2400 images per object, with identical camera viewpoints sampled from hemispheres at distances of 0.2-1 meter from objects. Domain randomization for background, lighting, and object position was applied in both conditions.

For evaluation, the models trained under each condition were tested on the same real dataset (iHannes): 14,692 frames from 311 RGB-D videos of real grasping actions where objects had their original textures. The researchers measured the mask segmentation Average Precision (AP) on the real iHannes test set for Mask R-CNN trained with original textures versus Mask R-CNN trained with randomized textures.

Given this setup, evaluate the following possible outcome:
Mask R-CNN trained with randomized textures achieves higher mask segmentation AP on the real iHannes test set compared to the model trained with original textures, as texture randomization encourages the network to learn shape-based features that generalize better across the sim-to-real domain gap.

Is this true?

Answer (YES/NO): NO